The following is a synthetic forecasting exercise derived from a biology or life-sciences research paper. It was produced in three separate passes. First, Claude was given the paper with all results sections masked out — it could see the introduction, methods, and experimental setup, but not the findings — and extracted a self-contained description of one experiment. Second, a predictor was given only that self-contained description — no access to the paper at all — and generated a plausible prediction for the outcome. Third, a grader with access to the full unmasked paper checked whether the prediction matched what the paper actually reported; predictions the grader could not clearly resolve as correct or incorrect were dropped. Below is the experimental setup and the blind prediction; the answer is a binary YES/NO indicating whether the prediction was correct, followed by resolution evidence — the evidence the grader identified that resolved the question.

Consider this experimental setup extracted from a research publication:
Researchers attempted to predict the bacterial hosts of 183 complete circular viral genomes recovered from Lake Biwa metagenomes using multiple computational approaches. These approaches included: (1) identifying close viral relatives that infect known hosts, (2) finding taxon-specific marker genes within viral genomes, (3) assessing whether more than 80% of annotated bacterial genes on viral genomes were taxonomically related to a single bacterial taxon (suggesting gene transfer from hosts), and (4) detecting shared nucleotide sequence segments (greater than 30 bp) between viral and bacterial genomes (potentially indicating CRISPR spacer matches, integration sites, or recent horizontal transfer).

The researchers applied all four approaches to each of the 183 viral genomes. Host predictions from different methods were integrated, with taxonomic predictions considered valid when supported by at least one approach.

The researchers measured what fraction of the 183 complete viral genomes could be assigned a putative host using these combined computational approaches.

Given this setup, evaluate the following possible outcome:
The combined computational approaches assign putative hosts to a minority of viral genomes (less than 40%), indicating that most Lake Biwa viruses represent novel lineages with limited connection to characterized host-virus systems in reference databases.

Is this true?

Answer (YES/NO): YES